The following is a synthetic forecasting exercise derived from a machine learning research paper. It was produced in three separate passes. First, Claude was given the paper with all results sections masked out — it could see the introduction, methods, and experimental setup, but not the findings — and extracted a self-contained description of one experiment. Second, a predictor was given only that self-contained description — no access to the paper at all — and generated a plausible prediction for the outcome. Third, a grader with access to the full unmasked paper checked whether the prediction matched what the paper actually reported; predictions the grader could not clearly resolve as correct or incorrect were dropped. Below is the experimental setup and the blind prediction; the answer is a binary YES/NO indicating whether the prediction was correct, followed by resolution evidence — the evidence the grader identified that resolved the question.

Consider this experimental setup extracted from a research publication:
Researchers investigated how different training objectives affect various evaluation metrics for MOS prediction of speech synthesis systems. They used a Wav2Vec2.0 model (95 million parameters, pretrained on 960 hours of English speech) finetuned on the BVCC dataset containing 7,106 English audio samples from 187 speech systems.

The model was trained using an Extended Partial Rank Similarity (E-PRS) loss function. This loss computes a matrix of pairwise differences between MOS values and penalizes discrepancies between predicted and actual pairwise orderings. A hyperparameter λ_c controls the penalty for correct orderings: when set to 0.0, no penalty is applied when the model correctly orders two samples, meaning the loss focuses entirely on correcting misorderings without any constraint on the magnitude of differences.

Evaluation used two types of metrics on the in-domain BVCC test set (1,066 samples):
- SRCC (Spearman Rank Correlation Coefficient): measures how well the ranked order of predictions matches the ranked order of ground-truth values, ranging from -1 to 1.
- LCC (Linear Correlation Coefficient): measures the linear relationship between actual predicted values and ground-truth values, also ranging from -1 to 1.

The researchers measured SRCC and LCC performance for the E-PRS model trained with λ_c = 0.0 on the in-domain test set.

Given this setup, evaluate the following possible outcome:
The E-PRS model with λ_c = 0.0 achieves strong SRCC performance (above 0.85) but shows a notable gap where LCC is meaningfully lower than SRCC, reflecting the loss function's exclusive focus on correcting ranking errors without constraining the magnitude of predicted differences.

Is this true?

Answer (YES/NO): YES